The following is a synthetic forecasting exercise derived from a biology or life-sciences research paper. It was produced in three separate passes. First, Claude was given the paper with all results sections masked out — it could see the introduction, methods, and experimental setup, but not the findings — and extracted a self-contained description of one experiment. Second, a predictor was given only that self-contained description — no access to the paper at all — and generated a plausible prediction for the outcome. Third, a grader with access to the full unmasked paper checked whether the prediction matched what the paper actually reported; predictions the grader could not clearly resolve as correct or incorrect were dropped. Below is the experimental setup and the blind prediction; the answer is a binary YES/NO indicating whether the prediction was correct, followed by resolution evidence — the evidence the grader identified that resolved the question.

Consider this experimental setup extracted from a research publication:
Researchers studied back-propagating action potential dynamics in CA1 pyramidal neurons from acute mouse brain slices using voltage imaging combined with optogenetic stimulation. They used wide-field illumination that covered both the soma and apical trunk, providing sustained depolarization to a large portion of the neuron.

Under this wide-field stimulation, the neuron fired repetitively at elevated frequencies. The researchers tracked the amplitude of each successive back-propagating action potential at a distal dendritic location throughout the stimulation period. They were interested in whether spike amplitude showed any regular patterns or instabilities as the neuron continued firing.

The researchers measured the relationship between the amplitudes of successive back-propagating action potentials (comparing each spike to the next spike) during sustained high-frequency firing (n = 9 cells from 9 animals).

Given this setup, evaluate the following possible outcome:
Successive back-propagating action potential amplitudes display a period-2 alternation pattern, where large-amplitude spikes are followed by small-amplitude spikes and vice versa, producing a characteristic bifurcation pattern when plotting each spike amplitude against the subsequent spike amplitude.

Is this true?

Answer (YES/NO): YES